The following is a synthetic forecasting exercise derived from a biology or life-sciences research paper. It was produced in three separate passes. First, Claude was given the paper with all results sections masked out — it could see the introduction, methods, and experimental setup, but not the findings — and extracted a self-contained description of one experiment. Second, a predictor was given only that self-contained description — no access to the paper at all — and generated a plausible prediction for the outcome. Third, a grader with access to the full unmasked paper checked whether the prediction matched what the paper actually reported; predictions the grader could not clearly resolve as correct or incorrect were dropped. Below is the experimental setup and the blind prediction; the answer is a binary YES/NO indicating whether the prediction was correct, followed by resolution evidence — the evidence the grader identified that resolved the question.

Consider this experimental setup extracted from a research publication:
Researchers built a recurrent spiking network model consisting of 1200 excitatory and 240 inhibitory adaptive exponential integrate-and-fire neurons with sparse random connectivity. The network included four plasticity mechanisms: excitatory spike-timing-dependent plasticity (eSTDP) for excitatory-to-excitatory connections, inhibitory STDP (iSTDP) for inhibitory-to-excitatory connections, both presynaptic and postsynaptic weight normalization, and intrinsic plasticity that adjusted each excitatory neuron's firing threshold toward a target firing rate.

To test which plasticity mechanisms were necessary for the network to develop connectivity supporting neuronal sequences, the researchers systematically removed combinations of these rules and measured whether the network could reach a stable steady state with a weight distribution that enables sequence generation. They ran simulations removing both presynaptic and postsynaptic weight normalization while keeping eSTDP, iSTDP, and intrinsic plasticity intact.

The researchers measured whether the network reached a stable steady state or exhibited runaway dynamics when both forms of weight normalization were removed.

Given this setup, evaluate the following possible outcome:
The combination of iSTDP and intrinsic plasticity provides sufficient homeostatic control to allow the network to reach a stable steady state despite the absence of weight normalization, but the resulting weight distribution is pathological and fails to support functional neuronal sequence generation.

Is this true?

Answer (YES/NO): NO